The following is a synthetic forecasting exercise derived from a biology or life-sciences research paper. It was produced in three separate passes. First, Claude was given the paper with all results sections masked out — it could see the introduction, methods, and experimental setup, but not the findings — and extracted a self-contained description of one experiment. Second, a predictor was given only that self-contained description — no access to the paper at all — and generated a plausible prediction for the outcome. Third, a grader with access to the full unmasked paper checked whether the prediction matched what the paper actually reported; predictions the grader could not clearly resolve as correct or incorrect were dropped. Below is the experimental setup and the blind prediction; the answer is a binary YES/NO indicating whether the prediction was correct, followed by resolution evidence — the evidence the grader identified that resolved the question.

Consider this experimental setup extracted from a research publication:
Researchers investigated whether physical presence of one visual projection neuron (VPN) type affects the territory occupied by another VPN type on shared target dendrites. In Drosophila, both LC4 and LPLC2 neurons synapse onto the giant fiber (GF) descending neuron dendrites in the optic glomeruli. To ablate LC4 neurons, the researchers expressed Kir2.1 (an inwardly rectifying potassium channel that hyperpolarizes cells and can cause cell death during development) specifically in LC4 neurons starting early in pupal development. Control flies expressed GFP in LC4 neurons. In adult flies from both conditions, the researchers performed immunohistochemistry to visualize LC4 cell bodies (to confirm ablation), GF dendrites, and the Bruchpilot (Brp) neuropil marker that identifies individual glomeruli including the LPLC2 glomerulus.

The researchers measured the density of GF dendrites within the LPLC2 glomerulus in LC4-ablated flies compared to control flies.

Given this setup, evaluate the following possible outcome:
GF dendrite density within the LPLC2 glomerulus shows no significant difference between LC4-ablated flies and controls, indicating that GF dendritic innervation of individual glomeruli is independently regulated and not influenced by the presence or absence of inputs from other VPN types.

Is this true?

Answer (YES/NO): NO